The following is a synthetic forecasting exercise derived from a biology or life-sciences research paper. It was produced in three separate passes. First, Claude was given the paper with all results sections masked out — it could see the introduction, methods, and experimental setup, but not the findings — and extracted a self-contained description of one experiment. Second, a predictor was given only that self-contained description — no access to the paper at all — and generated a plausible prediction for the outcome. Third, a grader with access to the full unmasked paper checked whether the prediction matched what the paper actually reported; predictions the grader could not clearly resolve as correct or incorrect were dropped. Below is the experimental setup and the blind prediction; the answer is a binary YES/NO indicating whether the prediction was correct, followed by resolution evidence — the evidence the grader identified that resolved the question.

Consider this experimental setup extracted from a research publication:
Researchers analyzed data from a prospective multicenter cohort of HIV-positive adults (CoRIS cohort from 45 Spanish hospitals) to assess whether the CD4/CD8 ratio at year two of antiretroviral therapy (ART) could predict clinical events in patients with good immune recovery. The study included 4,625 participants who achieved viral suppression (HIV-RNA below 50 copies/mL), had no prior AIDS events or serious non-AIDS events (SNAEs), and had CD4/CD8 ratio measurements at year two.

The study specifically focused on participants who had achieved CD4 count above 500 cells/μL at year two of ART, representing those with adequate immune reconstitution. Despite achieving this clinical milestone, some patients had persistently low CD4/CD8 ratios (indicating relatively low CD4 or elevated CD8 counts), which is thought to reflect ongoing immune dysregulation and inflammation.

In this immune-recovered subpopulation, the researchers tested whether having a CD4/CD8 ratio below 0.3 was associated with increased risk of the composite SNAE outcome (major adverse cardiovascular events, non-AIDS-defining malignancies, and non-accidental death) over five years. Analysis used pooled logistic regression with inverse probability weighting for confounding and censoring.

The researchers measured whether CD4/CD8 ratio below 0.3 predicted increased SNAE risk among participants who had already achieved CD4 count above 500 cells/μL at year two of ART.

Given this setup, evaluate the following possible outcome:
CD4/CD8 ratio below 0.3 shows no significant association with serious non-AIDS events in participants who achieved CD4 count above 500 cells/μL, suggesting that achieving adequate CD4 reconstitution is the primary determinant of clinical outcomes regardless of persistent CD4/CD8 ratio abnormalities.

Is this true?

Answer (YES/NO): NO